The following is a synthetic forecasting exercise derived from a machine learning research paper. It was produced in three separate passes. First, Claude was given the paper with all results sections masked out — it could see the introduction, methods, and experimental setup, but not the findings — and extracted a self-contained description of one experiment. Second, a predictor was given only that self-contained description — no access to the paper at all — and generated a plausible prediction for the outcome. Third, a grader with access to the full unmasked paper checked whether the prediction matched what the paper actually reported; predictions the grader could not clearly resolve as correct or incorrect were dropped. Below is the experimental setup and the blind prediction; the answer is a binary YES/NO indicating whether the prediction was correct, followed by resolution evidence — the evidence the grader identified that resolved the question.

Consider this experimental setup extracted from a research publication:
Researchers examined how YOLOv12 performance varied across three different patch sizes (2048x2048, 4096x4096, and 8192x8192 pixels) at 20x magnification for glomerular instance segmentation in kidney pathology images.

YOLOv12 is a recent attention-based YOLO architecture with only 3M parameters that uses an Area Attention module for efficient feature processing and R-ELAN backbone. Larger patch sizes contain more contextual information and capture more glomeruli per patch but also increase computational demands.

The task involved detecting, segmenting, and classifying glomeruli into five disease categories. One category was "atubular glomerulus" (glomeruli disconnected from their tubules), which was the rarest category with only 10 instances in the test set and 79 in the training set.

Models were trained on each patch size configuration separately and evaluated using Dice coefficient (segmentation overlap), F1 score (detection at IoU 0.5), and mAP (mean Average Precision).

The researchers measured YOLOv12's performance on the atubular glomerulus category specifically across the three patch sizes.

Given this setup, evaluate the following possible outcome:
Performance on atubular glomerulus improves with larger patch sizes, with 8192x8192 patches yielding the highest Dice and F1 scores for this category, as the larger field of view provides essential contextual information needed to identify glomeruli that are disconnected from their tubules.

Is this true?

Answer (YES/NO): NO